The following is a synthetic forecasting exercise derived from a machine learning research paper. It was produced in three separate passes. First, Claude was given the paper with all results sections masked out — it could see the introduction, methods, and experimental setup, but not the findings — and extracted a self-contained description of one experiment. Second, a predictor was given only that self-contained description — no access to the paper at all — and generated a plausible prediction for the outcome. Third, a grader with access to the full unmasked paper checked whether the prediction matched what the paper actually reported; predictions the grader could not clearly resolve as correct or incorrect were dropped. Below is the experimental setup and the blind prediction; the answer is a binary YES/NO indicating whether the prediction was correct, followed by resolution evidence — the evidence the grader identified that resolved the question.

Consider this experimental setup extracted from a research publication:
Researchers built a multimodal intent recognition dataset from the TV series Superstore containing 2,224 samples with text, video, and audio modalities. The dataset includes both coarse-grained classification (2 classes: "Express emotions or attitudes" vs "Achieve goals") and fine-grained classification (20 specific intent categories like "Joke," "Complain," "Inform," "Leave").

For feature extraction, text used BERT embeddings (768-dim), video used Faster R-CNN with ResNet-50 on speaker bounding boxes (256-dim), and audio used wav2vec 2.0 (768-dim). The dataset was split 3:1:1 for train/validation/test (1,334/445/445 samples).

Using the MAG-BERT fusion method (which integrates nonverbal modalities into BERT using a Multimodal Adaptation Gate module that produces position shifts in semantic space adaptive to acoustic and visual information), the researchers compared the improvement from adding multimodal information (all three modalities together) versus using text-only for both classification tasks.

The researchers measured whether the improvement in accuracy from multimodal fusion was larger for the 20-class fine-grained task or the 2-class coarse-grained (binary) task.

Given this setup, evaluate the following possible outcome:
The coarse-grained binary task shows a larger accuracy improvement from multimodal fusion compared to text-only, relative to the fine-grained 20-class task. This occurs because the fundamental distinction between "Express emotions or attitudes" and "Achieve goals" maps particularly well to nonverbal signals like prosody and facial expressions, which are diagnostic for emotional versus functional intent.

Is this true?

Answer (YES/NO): NO